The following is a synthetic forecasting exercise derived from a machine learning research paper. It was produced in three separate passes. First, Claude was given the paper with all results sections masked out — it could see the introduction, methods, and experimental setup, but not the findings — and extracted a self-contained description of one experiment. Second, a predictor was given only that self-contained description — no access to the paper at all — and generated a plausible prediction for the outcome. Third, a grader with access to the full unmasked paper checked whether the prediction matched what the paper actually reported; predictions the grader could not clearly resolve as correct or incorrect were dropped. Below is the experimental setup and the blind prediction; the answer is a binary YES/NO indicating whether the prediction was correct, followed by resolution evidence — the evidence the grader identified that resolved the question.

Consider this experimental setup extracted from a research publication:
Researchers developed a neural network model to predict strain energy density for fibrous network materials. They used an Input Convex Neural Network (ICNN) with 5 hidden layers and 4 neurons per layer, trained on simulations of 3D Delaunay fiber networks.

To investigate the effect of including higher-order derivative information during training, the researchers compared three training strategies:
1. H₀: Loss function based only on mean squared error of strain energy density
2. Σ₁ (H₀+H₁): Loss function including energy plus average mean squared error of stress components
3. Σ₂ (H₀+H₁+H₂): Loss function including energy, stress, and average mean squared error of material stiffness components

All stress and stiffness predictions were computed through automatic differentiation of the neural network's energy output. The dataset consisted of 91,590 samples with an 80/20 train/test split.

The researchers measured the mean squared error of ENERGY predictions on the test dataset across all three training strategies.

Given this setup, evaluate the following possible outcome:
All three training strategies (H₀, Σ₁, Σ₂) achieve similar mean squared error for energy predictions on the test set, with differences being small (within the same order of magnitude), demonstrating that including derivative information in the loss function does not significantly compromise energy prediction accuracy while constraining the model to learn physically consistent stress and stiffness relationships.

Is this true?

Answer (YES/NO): YES